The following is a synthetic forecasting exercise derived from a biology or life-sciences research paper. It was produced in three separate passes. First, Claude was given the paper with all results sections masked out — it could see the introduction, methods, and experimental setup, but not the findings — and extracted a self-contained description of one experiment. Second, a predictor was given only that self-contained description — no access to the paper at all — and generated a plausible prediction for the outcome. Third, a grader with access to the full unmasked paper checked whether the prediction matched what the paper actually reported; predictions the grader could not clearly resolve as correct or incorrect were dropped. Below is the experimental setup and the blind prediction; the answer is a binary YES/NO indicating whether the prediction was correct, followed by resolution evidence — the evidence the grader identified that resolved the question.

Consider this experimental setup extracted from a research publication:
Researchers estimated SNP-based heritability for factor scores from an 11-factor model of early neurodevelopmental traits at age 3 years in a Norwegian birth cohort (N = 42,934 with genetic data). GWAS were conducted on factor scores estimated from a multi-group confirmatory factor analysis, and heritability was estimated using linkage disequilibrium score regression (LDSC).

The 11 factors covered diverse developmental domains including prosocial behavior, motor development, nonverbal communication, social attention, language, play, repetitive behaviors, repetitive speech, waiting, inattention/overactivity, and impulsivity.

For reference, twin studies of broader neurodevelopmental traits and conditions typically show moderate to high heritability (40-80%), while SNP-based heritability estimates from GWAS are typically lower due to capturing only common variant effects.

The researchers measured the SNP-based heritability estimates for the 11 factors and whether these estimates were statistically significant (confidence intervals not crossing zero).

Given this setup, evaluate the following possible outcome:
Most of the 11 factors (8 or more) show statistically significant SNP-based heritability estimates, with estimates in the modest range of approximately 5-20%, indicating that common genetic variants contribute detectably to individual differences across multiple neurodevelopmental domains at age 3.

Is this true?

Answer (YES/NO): NO